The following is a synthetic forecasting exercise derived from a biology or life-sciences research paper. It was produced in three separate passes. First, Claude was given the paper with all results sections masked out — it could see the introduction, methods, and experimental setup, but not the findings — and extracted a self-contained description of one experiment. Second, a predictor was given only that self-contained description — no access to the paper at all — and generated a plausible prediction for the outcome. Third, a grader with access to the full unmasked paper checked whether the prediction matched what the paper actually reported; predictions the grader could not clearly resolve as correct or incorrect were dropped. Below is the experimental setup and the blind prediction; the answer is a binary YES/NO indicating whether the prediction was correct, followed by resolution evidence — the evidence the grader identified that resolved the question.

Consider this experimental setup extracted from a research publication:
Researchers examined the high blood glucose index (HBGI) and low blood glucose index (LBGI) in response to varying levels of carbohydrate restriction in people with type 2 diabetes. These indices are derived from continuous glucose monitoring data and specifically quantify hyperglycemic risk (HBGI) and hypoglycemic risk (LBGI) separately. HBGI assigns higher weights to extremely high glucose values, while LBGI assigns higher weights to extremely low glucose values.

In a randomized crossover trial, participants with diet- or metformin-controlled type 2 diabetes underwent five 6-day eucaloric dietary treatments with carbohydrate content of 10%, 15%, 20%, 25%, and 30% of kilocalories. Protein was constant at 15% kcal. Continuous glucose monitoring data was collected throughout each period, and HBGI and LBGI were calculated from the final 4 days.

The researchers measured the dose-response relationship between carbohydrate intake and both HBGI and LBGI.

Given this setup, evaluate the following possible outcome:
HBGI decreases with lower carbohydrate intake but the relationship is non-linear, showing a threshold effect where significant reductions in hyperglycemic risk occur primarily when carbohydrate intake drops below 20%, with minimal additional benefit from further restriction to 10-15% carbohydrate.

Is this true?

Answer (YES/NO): NO